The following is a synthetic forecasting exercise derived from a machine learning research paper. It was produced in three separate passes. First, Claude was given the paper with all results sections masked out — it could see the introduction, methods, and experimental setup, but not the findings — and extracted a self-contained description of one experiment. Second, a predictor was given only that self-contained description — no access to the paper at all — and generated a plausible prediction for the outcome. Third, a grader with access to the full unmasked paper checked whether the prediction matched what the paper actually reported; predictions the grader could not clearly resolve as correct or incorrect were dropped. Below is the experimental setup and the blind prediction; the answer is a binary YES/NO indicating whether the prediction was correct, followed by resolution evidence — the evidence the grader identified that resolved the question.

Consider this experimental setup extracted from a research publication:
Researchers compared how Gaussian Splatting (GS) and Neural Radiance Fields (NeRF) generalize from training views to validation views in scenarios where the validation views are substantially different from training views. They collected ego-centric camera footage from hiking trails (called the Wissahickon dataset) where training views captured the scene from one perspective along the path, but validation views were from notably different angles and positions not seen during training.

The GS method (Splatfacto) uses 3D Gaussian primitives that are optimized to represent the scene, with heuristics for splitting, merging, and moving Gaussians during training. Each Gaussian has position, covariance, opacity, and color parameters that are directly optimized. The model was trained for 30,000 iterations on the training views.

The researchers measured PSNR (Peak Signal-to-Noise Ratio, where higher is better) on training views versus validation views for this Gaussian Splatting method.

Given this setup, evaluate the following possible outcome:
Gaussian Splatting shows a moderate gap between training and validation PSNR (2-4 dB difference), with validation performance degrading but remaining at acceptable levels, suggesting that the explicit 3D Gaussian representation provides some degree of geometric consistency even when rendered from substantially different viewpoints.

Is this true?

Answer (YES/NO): NO